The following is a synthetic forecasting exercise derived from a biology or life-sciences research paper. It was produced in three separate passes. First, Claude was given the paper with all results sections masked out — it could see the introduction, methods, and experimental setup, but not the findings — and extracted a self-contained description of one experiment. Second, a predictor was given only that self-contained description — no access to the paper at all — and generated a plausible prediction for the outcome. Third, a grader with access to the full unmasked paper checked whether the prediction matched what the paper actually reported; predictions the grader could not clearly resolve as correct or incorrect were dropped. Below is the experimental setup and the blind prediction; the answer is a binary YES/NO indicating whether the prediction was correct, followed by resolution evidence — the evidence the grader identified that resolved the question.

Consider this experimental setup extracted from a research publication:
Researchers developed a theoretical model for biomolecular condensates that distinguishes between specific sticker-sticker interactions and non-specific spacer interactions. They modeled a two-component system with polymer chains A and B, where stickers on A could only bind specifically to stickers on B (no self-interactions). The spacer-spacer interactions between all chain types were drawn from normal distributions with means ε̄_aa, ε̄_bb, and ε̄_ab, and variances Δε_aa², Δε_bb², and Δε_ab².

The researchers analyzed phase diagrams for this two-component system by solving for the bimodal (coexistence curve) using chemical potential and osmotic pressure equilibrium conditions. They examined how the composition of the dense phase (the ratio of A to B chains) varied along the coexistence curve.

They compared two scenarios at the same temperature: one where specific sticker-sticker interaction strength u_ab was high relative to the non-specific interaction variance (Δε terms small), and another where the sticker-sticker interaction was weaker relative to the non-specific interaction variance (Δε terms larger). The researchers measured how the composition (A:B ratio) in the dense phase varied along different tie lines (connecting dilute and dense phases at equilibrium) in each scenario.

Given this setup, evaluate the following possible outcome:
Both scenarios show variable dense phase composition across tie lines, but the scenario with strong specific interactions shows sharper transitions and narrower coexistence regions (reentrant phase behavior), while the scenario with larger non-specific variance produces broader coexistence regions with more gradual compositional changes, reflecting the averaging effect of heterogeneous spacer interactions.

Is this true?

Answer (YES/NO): NO